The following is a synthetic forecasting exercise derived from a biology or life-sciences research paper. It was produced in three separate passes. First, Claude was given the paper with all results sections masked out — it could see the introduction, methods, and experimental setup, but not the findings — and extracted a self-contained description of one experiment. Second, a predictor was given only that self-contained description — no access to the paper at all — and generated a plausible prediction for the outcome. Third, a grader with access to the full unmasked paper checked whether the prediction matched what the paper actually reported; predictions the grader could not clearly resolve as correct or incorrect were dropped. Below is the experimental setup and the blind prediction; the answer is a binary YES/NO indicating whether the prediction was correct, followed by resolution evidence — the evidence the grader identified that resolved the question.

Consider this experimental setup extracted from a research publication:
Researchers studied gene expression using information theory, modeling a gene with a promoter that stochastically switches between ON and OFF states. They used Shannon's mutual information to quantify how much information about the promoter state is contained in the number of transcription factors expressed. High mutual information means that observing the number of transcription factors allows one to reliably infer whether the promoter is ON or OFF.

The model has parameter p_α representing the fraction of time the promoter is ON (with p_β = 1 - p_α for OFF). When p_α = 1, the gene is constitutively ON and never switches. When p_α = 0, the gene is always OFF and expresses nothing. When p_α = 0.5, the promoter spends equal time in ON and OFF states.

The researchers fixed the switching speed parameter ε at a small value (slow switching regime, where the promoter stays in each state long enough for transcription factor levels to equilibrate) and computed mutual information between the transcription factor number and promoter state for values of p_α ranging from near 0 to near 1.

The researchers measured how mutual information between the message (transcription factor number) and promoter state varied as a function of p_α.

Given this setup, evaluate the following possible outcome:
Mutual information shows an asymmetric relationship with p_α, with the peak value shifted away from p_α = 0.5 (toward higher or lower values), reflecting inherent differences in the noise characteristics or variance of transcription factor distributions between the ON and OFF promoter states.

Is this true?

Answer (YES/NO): NO